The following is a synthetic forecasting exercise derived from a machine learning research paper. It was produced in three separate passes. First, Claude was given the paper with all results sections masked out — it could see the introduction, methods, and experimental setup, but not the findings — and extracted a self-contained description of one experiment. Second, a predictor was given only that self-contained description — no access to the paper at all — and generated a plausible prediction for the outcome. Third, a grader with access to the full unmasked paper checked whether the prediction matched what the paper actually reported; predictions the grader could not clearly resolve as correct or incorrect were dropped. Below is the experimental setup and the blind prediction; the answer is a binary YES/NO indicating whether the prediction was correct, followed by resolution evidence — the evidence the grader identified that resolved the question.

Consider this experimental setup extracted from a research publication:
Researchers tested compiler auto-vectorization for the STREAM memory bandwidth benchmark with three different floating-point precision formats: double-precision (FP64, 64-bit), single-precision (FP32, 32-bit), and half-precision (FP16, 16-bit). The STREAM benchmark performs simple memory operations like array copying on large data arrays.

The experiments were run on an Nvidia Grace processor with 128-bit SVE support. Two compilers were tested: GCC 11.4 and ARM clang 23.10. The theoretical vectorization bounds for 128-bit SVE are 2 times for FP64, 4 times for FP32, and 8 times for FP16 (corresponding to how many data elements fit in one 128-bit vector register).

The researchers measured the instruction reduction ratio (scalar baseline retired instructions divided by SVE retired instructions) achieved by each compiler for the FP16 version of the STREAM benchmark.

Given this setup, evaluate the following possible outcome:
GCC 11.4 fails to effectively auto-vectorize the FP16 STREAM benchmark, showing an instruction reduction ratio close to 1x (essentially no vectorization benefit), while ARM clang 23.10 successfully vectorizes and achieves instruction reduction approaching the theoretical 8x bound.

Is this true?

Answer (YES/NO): NO